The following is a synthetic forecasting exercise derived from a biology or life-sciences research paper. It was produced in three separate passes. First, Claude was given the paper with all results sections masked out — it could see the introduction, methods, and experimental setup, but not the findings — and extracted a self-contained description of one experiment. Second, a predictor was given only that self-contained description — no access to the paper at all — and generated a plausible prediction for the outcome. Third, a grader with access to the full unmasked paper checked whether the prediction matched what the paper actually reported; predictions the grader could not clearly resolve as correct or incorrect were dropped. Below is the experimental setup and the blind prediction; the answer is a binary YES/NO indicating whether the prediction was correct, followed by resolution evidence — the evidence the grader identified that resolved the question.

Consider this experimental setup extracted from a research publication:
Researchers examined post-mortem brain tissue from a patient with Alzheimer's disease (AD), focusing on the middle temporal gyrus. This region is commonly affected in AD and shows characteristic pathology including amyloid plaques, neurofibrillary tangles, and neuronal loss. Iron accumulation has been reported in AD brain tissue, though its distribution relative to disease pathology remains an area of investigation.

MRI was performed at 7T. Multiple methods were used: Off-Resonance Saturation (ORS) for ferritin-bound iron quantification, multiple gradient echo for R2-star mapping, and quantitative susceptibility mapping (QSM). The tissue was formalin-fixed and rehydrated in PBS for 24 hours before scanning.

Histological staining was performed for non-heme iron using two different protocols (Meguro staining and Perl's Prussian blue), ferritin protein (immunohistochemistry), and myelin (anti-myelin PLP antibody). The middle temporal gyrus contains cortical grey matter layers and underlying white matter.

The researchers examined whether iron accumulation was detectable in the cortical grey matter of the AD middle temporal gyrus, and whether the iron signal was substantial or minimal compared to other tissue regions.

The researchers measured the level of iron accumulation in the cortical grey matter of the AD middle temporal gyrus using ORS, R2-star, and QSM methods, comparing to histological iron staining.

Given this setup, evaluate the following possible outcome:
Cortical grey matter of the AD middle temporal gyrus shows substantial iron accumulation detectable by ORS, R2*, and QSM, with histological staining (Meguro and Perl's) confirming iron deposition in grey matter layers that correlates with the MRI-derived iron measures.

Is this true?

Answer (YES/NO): NO